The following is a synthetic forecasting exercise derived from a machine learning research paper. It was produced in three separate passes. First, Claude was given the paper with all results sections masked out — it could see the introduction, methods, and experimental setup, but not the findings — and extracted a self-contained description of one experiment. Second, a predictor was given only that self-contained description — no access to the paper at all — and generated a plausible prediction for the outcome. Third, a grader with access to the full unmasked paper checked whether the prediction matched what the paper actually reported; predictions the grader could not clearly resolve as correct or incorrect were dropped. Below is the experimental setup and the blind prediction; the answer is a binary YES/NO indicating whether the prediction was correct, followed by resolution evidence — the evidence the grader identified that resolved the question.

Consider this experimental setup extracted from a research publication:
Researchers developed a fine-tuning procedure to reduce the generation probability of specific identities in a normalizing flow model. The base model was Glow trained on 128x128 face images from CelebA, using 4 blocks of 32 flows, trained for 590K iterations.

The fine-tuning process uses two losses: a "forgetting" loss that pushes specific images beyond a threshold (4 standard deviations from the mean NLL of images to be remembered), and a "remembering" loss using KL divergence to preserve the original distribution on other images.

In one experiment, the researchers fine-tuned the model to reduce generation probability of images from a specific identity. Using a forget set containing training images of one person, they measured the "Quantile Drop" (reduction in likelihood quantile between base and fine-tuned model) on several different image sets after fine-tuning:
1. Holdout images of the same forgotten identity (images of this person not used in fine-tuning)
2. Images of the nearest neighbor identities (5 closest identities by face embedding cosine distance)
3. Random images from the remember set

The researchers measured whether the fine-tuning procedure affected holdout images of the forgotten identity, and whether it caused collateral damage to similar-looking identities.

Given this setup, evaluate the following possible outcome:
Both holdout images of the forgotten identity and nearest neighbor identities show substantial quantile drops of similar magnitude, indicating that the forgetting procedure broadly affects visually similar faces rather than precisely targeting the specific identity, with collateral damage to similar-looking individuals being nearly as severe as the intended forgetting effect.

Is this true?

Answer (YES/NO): NO